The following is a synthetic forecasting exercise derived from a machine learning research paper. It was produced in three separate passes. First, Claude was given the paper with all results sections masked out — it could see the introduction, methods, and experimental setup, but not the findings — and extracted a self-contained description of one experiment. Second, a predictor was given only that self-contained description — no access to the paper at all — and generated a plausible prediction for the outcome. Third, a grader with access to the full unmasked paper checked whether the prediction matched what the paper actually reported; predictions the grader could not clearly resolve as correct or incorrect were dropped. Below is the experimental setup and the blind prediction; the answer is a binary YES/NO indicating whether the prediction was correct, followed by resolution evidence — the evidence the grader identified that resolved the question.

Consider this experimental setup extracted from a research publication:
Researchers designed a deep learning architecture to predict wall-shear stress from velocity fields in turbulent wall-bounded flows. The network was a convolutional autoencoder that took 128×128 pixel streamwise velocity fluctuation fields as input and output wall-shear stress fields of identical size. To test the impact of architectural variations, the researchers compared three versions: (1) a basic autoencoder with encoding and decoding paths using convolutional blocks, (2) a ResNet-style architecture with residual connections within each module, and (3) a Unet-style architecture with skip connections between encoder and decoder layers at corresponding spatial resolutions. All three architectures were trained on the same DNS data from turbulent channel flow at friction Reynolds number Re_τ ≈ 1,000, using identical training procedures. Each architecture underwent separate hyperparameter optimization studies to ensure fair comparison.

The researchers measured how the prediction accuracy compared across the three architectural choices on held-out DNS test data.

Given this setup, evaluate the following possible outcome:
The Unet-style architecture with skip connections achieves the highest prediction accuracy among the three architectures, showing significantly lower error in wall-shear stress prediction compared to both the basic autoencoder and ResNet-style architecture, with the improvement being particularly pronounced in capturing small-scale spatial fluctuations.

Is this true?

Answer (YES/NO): NO